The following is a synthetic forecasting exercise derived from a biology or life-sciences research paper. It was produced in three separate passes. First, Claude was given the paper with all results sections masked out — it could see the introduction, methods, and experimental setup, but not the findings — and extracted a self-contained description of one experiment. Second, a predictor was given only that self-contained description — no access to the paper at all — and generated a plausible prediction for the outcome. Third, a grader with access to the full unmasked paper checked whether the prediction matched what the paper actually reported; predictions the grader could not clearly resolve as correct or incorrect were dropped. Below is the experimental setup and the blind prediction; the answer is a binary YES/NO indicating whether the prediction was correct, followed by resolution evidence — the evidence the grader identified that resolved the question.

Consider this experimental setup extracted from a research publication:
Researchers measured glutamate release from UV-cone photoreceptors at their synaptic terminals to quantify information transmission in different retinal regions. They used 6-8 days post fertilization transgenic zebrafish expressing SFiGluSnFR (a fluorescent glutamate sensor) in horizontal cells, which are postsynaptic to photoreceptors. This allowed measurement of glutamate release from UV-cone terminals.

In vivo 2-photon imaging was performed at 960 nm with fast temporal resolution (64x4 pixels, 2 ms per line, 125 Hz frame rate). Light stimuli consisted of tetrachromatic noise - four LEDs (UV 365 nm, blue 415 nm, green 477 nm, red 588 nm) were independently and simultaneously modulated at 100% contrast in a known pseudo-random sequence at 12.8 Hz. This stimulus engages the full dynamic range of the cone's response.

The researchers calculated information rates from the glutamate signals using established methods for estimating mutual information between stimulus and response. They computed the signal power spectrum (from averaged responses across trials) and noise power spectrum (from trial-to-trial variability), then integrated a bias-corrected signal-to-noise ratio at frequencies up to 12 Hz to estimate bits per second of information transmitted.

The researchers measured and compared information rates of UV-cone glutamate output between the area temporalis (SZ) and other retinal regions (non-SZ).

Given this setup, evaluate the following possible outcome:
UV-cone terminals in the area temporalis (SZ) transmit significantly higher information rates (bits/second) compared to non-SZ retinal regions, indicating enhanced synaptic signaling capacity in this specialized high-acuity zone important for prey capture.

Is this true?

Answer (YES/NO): YES